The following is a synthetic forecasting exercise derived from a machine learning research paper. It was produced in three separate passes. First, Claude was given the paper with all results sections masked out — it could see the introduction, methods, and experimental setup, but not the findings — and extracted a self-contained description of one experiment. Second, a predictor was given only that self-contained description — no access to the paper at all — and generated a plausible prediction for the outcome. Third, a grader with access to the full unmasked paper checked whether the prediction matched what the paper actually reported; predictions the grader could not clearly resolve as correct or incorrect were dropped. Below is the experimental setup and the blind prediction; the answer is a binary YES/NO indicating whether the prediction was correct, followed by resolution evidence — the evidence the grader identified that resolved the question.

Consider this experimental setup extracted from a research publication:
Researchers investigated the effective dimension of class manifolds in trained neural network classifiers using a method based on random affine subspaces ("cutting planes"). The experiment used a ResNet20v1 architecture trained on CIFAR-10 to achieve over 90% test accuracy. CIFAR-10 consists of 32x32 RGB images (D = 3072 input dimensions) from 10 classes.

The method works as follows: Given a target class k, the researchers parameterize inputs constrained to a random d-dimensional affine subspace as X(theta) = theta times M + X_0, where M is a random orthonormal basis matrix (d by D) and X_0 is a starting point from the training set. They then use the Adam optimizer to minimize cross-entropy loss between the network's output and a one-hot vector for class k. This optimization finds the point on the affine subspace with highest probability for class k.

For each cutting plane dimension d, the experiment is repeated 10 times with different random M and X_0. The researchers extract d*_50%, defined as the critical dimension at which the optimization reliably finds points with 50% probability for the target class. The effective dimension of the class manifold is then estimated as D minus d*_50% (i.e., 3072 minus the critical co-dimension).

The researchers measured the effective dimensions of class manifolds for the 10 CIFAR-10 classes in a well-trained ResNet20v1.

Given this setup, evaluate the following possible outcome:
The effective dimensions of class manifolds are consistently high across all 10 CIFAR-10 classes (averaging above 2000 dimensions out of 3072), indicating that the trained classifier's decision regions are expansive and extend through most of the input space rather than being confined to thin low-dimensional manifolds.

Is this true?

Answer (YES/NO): YES